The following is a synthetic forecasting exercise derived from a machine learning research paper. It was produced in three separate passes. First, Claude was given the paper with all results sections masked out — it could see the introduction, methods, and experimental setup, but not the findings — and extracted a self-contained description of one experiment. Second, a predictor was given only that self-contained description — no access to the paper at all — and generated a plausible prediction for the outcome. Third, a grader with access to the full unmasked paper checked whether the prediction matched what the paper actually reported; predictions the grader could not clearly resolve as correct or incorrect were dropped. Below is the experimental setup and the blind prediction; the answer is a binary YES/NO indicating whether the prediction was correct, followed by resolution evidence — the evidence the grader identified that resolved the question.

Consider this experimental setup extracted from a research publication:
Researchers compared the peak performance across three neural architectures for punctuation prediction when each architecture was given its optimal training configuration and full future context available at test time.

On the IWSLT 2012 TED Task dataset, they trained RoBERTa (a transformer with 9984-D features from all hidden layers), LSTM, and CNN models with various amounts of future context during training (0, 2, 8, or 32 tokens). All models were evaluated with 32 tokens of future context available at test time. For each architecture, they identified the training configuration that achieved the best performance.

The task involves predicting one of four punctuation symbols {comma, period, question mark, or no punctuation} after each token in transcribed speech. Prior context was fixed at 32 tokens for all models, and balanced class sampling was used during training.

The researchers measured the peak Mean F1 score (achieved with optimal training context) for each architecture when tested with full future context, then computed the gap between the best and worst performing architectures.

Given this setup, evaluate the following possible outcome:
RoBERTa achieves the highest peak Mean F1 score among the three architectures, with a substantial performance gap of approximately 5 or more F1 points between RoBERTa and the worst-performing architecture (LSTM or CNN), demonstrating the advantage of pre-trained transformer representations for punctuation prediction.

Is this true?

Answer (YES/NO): YES